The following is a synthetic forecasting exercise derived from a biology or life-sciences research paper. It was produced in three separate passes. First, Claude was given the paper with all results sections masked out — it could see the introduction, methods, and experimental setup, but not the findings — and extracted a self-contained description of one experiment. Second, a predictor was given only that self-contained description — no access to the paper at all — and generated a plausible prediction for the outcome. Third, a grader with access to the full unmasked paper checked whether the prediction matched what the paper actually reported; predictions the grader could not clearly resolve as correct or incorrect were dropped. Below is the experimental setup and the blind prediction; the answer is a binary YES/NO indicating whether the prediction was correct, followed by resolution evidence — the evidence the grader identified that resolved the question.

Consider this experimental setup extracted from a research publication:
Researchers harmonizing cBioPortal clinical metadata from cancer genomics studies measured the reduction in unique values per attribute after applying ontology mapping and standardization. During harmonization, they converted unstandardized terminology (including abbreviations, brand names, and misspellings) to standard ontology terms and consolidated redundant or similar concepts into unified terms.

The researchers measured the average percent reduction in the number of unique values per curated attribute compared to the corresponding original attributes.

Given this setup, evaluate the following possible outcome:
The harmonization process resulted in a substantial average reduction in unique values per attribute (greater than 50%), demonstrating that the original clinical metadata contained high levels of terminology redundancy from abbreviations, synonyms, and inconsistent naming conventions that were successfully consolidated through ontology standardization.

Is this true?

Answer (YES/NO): YES